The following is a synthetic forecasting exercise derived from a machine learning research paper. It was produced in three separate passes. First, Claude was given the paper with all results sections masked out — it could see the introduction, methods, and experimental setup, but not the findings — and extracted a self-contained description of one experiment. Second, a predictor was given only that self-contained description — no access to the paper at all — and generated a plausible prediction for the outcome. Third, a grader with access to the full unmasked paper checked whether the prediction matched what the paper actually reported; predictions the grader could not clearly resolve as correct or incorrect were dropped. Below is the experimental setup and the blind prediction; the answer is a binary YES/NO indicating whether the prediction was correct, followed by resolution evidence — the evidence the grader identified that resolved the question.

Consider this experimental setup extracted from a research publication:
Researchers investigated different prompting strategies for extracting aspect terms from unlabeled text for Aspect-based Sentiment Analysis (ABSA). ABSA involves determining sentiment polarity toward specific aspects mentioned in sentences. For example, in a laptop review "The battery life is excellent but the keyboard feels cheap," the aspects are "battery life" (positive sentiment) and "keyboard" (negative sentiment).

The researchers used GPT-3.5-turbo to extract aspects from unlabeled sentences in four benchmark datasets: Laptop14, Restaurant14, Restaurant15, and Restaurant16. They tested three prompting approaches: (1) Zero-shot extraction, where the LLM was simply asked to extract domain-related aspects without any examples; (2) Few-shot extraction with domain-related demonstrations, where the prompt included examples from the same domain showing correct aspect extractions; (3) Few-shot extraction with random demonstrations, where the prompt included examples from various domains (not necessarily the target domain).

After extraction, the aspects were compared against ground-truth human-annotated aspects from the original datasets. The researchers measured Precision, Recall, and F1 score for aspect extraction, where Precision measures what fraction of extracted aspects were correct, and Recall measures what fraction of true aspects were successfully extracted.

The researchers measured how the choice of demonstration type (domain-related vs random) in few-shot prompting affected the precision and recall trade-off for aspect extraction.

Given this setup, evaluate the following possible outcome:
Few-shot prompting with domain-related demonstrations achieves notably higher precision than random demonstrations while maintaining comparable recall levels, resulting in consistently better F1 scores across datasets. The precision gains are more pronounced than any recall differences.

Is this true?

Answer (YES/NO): NO